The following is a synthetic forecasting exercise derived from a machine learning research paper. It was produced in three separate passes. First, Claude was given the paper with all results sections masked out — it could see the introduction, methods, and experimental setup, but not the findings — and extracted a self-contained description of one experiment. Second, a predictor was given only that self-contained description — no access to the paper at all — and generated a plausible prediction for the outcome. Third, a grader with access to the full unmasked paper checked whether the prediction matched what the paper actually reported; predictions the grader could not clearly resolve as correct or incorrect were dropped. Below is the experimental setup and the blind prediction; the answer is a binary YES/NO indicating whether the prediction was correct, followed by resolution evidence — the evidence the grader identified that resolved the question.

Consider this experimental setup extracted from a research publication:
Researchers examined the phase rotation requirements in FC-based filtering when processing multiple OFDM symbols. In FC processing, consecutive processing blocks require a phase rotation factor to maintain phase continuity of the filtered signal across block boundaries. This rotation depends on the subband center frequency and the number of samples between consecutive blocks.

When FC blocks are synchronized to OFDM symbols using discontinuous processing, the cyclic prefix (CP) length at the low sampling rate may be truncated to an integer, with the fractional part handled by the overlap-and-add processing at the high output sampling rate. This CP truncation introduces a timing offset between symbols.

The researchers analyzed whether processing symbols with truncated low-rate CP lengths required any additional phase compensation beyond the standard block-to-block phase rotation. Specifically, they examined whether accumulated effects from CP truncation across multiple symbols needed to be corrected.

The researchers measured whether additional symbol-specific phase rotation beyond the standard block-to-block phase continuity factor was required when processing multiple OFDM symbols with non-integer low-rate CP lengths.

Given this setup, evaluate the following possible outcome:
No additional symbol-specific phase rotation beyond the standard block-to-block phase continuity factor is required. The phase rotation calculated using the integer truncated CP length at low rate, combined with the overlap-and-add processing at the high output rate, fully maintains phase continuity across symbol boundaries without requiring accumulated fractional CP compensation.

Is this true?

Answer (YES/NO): NO